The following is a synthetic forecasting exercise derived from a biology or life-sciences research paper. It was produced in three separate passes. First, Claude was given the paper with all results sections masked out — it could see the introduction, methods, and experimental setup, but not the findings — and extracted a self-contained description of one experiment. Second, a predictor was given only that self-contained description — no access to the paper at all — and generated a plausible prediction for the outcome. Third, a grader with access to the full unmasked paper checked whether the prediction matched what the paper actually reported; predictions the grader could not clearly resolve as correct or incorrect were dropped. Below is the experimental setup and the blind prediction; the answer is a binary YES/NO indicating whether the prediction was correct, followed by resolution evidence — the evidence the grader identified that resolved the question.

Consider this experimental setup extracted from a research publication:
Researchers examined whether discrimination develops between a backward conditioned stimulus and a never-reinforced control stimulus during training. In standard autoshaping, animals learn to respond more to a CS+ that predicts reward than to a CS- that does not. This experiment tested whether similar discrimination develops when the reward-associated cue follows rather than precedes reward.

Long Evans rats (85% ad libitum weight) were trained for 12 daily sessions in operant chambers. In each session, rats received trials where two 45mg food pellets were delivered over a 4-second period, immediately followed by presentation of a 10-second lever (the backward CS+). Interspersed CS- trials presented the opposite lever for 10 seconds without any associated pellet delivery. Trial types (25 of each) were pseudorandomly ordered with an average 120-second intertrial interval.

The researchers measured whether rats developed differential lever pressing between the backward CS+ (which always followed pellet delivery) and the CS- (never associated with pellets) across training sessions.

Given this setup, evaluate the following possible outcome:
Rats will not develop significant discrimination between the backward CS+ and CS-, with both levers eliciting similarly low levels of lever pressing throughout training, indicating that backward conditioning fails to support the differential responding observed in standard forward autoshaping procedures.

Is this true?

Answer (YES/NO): YES